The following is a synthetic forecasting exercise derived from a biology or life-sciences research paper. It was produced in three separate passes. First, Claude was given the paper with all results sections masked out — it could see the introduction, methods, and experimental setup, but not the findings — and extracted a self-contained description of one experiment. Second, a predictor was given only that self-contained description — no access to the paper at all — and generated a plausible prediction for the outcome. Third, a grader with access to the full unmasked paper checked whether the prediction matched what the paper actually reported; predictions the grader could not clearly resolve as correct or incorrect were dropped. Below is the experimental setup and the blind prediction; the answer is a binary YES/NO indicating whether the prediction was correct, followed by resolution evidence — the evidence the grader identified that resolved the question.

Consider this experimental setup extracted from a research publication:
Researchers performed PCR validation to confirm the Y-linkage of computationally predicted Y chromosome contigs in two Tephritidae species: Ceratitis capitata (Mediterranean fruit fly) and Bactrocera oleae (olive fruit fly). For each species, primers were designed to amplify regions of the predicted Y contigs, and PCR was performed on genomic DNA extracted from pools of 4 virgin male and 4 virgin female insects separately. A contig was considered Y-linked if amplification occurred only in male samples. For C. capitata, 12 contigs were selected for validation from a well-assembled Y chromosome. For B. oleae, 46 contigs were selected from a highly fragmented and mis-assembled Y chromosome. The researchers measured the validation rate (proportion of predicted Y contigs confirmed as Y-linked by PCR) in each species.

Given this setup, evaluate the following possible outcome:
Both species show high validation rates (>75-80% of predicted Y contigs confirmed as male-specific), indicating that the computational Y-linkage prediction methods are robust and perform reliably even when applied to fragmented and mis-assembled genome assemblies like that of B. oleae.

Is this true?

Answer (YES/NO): YES